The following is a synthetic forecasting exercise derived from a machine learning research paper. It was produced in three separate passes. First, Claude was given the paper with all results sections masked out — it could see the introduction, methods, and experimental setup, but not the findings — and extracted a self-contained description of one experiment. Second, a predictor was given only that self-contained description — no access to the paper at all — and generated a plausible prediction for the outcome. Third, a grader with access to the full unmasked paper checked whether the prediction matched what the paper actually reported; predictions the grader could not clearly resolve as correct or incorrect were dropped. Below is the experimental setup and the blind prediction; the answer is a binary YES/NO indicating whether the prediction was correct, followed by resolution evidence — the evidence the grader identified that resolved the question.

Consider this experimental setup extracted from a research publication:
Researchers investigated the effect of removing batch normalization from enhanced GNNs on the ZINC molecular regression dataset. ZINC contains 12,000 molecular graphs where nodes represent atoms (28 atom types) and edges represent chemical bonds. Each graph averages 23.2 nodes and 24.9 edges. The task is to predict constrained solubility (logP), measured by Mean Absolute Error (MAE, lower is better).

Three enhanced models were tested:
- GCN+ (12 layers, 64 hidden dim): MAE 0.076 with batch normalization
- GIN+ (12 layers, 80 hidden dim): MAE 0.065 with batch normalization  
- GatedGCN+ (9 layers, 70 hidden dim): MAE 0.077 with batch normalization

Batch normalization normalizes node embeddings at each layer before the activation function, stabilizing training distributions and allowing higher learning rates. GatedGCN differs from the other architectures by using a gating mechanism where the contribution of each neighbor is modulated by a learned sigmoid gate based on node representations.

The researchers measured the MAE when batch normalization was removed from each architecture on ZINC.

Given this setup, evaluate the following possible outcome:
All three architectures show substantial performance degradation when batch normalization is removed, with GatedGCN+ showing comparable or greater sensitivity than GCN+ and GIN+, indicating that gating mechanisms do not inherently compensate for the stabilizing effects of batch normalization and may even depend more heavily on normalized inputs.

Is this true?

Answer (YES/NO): NO